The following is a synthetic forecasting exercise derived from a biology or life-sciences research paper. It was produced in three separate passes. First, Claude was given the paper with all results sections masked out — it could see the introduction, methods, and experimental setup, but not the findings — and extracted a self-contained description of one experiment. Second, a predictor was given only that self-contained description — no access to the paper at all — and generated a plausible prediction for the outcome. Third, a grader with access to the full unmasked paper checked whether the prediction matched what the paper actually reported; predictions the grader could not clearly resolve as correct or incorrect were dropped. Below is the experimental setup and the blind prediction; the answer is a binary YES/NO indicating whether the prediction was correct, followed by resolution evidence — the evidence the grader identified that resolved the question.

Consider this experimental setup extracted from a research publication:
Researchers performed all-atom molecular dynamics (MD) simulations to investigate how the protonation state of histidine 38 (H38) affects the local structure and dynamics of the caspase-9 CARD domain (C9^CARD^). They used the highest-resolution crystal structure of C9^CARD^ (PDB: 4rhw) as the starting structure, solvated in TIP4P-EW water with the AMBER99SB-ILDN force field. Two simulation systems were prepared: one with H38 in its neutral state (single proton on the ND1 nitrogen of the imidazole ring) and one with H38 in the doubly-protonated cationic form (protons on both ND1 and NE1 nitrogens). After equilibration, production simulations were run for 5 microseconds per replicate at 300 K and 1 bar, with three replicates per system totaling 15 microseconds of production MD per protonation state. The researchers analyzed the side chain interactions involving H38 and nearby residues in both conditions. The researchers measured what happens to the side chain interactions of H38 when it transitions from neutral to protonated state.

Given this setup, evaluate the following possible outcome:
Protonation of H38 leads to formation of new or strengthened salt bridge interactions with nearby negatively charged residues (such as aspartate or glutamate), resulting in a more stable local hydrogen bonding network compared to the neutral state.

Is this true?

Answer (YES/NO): NO